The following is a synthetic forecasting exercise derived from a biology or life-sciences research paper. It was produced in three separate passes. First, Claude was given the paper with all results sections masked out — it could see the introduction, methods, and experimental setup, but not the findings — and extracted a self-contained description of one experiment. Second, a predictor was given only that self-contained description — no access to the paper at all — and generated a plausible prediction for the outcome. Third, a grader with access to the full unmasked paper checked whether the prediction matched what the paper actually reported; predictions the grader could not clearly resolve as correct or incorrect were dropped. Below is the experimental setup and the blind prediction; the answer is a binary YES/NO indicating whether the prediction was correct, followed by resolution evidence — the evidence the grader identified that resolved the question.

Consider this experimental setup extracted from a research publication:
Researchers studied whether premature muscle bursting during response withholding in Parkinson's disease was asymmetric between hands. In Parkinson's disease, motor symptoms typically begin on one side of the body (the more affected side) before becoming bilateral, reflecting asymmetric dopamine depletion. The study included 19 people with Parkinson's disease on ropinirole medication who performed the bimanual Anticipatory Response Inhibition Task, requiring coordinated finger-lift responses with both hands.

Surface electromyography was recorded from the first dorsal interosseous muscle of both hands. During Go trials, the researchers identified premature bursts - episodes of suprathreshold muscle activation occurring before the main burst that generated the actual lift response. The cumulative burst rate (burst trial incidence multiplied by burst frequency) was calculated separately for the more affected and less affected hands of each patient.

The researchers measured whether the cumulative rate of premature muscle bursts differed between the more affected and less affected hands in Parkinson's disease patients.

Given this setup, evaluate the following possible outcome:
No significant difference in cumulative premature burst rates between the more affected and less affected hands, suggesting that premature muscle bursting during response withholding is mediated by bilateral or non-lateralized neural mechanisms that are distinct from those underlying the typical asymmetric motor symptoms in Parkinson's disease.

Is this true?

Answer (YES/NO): YES